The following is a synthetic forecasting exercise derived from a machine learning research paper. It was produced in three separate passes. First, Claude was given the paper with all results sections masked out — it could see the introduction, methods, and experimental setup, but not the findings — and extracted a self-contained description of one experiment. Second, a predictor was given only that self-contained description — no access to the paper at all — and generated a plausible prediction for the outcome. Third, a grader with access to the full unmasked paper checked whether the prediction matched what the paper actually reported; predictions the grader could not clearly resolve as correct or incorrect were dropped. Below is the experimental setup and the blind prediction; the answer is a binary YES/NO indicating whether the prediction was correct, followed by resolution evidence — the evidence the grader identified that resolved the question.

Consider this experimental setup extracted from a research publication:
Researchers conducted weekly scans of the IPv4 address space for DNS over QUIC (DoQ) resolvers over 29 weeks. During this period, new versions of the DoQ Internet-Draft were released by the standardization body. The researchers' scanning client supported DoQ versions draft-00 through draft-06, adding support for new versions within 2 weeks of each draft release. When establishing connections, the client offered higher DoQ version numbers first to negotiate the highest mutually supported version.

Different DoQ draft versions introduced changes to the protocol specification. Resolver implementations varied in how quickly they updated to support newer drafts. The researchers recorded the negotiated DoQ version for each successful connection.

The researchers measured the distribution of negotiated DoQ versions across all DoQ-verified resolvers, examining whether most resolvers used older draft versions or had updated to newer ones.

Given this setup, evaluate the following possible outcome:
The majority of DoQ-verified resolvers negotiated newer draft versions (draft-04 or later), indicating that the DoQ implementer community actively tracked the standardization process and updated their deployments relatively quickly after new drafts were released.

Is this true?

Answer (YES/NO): NO